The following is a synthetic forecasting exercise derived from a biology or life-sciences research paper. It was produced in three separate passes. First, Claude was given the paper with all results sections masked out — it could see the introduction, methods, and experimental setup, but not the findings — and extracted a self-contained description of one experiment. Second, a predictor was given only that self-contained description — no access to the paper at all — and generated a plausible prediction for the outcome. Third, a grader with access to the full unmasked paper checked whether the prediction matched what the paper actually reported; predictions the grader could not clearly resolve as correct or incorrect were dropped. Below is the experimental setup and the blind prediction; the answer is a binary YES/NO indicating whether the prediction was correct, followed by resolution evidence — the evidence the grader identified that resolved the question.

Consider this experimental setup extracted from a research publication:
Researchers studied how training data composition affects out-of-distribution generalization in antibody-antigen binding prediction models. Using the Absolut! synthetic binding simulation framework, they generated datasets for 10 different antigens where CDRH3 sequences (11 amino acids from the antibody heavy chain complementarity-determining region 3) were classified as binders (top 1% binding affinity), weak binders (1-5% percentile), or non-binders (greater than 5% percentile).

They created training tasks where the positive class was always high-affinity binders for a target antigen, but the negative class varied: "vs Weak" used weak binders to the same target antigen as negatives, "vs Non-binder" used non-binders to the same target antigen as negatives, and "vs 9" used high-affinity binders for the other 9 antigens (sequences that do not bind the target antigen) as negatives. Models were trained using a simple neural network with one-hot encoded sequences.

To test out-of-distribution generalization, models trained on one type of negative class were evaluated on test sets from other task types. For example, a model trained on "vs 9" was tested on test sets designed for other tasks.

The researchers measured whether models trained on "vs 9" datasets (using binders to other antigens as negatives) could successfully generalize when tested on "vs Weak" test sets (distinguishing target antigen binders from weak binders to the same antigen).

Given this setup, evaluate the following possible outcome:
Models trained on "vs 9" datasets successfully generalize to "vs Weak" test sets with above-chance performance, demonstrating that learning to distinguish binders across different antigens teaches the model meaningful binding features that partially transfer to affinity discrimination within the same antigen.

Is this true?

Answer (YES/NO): YES